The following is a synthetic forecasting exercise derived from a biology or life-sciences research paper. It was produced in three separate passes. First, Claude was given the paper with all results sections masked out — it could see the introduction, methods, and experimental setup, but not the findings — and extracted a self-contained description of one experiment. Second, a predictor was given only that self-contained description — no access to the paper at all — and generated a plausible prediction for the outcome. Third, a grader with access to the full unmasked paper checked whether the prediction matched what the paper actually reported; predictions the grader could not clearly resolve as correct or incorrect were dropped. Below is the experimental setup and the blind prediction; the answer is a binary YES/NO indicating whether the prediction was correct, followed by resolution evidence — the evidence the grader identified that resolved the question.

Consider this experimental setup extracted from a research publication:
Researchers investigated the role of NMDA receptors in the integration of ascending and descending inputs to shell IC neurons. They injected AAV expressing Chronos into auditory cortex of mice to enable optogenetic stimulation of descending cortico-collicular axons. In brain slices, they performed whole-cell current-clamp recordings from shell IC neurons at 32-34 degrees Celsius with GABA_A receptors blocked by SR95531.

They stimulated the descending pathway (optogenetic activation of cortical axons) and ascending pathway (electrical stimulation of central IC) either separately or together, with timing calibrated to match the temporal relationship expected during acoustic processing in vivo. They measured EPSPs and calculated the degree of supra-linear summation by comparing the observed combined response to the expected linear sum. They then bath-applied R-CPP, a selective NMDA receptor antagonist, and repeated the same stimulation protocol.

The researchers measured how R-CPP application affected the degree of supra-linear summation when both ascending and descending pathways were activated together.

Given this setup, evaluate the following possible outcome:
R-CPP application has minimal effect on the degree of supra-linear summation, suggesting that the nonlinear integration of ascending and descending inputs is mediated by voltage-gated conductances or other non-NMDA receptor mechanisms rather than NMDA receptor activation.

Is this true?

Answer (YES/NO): NO